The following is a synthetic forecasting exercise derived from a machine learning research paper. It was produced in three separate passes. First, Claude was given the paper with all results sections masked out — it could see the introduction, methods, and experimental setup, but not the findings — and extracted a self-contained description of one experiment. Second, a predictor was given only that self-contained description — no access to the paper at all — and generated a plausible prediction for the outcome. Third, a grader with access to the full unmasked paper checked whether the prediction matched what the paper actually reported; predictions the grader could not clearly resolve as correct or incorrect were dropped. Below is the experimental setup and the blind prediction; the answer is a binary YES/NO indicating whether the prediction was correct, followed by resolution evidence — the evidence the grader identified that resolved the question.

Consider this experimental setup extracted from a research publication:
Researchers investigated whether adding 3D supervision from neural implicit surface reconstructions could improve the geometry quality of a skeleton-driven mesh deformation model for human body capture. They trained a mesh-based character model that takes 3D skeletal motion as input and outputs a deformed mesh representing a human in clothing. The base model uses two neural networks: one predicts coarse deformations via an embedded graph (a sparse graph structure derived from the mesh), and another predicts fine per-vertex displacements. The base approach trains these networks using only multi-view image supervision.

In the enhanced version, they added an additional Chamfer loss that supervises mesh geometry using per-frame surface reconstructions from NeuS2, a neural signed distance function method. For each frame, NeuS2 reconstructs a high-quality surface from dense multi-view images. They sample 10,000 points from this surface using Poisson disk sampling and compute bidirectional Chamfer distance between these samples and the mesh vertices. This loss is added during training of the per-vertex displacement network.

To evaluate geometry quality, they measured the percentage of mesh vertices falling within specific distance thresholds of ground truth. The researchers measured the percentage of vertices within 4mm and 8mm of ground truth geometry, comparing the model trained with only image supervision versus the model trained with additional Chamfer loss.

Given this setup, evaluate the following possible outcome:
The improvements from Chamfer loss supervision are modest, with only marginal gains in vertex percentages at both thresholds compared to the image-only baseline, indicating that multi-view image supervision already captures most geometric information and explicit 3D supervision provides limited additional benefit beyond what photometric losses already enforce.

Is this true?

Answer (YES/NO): NO